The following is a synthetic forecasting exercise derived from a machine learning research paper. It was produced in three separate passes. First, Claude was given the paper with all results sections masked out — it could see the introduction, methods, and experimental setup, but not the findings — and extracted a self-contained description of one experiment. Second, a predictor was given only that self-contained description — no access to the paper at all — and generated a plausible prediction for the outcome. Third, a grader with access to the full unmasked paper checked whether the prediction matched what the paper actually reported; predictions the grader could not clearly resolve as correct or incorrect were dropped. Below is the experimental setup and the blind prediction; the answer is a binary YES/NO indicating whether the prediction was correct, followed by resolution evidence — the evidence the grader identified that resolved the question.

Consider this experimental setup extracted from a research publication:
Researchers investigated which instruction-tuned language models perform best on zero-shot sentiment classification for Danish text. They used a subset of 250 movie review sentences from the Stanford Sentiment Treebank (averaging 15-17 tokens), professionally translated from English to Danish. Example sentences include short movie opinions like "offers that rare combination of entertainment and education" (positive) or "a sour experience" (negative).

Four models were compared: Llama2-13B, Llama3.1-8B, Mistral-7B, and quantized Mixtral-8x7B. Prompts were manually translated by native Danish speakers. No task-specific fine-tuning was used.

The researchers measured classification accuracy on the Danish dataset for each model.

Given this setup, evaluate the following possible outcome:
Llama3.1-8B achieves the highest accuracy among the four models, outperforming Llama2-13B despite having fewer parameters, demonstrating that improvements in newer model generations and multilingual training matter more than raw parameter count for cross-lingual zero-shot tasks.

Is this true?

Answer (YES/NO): NO